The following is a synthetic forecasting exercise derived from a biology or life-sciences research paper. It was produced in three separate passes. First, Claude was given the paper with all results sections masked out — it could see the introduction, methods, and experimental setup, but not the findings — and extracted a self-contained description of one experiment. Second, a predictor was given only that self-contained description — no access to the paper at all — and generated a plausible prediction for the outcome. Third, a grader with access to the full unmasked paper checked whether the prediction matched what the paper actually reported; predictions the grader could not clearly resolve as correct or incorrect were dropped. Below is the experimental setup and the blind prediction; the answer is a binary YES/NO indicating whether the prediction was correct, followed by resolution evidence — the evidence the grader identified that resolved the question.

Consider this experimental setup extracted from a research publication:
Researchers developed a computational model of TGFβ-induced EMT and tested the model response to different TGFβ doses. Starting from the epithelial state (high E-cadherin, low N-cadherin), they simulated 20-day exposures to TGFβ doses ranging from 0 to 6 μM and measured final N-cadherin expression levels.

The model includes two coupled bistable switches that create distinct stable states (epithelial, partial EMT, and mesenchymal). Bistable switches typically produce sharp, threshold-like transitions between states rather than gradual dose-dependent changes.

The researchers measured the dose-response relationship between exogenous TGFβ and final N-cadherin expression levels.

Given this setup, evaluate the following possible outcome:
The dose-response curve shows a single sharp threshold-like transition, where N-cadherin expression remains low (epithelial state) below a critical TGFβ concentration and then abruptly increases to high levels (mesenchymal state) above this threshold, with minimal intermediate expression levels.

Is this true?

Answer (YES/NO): NO